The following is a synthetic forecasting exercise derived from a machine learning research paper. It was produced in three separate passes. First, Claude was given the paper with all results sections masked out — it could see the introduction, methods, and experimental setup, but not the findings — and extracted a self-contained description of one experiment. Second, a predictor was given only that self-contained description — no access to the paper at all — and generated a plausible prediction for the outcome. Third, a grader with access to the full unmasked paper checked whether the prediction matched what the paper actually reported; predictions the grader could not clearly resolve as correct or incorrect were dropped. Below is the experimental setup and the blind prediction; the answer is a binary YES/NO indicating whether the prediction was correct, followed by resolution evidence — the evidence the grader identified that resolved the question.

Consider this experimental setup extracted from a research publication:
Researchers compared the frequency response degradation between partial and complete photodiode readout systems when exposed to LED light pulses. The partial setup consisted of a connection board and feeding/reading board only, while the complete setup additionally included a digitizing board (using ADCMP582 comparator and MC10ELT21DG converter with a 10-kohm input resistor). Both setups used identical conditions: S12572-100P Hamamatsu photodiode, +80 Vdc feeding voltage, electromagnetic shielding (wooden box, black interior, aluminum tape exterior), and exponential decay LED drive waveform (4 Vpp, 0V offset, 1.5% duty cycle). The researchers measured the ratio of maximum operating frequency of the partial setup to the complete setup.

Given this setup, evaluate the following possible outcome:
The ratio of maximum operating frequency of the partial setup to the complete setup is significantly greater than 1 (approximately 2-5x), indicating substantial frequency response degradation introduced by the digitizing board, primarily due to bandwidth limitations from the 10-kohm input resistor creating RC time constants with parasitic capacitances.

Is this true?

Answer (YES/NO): NO